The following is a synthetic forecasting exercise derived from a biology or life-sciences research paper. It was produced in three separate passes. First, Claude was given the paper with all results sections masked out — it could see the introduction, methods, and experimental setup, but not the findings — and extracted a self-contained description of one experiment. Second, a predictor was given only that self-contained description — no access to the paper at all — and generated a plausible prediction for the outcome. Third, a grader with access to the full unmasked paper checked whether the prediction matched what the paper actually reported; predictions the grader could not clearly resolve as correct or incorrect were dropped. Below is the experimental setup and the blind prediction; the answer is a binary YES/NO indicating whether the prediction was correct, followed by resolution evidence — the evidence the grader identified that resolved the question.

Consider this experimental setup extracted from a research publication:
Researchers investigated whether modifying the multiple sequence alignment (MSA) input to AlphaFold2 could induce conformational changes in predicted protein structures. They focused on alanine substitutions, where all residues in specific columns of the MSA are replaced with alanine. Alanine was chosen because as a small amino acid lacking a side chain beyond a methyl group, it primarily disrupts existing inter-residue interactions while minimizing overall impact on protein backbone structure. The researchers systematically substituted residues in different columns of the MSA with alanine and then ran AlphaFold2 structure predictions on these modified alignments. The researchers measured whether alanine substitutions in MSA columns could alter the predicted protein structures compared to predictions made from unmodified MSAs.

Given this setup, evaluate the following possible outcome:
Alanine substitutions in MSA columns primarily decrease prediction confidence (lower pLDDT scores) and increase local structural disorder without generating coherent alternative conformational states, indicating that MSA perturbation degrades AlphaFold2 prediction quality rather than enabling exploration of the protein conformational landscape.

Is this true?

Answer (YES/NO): NO